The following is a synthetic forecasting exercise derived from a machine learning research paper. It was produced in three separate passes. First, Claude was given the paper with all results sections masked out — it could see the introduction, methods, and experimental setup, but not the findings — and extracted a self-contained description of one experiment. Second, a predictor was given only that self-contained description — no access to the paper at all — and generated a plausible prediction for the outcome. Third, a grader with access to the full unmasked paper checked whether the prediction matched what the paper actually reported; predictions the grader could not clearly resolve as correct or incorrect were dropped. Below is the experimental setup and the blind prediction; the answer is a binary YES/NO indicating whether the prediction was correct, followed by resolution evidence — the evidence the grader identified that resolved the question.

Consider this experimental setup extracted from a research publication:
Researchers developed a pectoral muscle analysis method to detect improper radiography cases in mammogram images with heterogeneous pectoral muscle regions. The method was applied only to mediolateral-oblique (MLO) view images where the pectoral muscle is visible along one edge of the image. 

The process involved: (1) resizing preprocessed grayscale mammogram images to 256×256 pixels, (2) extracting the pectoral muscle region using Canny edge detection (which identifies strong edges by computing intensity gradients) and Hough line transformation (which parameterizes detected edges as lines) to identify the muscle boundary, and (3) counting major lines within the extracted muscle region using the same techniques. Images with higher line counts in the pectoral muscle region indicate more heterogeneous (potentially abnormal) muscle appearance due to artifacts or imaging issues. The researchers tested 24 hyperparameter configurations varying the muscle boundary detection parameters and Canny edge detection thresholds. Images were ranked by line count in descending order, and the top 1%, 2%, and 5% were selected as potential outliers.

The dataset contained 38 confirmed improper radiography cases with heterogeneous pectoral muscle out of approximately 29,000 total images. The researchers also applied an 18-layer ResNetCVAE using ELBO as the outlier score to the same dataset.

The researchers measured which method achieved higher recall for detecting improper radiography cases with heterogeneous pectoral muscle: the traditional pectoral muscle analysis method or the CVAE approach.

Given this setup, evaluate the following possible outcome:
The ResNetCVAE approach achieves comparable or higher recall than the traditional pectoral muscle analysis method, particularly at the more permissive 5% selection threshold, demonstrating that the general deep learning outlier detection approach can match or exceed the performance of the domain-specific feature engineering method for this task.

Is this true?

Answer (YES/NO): NO